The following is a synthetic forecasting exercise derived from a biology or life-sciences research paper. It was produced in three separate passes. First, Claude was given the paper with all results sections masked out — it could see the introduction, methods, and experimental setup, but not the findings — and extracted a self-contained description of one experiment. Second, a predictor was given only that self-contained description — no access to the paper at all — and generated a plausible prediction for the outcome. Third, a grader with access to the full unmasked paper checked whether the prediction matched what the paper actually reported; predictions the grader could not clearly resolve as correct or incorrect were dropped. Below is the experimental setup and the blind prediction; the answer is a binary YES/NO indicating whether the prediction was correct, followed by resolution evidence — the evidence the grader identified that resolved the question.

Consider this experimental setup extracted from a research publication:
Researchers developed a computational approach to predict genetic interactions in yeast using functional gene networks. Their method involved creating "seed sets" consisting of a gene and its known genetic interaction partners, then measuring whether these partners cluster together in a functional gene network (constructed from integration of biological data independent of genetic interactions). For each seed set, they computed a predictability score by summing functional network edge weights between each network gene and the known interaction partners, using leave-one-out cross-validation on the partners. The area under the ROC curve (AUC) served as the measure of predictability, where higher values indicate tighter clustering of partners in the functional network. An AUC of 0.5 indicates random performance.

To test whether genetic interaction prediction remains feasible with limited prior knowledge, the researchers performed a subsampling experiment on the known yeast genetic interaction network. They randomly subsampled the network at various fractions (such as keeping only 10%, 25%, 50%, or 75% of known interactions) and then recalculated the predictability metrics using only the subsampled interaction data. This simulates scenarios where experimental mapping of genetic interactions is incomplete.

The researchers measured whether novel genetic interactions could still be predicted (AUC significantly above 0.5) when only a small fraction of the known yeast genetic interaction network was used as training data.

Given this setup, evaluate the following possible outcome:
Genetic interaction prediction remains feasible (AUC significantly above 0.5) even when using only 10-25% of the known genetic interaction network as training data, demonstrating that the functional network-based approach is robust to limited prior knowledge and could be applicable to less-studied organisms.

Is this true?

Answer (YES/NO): YES